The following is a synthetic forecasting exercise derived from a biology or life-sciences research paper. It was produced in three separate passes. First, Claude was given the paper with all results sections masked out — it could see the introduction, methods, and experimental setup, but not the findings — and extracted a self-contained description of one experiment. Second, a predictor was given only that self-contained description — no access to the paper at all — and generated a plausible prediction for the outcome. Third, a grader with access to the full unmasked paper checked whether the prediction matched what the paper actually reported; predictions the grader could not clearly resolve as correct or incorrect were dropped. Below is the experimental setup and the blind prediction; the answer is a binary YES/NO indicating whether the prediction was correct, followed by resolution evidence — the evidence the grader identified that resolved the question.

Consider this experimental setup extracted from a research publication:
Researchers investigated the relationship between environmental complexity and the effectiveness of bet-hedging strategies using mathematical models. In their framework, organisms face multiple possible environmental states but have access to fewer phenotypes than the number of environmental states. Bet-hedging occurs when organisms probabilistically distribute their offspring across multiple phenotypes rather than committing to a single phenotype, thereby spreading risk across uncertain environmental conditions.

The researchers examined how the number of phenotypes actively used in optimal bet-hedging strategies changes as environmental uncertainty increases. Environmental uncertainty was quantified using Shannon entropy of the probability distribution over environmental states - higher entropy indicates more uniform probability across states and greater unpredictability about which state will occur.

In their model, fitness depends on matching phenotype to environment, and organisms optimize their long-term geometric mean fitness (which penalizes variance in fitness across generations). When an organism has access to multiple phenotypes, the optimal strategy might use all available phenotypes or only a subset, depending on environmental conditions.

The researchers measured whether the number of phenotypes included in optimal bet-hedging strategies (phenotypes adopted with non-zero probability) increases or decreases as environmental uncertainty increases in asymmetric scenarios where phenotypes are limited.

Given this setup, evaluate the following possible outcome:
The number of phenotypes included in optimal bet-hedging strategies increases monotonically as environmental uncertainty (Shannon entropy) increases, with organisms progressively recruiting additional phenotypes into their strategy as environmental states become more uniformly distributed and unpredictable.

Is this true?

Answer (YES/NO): NO